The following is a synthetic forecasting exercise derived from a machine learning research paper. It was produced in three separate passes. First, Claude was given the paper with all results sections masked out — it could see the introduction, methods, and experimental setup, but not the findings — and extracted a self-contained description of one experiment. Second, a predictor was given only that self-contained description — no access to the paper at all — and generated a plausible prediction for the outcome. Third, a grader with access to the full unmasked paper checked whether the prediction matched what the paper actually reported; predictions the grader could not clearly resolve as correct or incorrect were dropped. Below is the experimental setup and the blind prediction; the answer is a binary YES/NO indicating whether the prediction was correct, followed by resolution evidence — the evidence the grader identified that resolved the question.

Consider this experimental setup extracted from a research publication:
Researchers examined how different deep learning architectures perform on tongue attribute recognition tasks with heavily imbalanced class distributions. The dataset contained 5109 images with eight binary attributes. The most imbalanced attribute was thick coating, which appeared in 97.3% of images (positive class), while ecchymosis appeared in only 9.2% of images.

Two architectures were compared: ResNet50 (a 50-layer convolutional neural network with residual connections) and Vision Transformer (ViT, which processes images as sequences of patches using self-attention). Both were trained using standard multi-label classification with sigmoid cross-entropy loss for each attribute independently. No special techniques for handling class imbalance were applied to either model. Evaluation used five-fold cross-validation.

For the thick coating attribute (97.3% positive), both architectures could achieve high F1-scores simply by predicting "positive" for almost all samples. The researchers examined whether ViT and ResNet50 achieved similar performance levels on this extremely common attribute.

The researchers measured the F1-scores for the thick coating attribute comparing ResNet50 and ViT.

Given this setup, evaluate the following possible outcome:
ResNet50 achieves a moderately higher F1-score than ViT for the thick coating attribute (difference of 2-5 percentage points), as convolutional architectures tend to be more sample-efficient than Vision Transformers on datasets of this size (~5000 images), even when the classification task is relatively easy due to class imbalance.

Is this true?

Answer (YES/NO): NO